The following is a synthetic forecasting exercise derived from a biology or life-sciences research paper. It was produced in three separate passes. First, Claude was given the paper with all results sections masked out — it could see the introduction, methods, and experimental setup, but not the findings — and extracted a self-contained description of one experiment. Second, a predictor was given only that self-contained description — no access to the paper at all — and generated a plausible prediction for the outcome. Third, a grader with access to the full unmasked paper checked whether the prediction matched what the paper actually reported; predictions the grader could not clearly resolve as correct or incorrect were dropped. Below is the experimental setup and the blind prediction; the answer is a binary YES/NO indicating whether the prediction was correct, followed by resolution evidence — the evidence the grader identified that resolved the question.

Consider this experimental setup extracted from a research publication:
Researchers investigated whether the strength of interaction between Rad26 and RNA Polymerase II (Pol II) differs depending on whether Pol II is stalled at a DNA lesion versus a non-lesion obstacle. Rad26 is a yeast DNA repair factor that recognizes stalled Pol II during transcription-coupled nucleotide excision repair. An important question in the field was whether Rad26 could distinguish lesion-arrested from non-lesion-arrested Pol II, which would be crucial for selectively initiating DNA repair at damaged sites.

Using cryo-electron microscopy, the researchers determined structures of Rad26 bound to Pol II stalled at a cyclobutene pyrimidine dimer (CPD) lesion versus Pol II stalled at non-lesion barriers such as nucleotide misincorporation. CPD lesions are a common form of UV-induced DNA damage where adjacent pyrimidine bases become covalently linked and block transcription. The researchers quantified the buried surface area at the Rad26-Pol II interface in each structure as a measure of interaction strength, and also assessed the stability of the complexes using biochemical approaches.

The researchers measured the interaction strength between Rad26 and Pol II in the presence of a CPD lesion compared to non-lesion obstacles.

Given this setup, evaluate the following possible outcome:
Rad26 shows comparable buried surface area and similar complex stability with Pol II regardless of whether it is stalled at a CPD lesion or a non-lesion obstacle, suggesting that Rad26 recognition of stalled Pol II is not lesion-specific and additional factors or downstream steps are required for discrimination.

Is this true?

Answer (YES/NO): NO